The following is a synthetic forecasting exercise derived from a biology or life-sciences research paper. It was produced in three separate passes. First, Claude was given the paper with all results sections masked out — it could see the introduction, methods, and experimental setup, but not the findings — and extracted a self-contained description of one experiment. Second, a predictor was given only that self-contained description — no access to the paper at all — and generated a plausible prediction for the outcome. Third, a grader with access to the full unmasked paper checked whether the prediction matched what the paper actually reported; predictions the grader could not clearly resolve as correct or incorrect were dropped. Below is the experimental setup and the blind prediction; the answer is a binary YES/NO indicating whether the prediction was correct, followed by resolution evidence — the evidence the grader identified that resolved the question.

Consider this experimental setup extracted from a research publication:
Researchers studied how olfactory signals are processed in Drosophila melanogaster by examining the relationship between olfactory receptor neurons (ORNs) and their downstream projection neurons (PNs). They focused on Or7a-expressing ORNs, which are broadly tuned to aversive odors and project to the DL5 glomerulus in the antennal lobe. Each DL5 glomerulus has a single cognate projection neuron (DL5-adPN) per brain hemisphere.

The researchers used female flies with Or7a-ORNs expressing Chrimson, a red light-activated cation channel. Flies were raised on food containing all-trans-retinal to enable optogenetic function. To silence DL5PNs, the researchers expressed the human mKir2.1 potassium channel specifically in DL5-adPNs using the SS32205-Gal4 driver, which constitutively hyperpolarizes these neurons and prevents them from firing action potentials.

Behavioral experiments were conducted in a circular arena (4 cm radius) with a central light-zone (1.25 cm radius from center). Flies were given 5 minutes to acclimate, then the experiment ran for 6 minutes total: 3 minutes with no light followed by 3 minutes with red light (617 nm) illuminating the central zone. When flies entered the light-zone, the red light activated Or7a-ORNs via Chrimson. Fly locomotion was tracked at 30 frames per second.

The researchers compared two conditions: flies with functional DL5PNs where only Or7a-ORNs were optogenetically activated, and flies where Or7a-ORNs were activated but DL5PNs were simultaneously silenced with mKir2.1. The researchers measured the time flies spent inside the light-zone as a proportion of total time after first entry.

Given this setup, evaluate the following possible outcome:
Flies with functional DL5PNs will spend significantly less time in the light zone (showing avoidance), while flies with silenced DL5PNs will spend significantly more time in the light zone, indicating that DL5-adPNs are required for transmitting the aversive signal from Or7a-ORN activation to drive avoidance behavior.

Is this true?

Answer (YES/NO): NO